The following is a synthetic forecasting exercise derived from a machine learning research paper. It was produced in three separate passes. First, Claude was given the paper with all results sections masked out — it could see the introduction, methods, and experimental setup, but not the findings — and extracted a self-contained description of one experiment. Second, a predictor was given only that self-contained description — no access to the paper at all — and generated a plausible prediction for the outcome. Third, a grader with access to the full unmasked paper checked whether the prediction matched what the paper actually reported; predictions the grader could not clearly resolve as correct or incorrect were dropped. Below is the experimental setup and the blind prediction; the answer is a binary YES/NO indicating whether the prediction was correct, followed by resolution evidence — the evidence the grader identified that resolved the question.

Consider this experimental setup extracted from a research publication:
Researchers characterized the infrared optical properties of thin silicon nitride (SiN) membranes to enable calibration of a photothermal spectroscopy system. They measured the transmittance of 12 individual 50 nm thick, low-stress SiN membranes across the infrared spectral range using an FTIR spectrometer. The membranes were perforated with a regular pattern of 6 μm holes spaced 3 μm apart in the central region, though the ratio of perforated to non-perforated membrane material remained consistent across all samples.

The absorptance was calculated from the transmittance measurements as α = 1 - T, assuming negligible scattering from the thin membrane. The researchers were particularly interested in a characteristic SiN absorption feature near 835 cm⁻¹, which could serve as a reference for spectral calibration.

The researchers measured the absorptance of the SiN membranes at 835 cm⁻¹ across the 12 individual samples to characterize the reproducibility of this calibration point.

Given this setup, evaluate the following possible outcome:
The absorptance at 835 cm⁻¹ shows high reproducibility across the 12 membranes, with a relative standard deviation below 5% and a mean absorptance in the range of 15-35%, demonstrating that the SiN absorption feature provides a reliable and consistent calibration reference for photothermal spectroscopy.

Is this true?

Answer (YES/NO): YES